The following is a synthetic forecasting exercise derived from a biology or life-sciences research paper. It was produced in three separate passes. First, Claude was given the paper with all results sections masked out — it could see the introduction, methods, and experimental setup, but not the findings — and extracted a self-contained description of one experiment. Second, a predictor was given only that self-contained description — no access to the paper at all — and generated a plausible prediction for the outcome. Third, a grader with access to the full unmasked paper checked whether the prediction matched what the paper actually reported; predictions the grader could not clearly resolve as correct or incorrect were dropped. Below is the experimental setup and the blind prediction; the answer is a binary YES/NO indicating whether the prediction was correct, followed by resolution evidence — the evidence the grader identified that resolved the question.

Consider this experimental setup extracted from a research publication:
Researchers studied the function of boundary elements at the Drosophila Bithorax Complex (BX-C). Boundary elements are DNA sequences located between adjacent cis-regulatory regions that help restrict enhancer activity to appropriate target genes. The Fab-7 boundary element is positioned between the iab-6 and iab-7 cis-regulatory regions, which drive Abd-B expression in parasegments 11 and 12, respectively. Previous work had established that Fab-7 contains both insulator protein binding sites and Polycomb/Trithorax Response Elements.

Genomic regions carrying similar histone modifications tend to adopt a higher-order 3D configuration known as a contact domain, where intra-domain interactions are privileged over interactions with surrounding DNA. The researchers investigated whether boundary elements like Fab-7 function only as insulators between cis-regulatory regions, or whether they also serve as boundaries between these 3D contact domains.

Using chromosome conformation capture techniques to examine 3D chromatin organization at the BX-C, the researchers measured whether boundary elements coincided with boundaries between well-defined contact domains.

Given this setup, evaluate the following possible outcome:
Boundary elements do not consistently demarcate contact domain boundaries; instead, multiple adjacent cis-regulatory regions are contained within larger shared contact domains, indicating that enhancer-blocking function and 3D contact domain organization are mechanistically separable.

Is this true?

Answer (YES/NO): NO